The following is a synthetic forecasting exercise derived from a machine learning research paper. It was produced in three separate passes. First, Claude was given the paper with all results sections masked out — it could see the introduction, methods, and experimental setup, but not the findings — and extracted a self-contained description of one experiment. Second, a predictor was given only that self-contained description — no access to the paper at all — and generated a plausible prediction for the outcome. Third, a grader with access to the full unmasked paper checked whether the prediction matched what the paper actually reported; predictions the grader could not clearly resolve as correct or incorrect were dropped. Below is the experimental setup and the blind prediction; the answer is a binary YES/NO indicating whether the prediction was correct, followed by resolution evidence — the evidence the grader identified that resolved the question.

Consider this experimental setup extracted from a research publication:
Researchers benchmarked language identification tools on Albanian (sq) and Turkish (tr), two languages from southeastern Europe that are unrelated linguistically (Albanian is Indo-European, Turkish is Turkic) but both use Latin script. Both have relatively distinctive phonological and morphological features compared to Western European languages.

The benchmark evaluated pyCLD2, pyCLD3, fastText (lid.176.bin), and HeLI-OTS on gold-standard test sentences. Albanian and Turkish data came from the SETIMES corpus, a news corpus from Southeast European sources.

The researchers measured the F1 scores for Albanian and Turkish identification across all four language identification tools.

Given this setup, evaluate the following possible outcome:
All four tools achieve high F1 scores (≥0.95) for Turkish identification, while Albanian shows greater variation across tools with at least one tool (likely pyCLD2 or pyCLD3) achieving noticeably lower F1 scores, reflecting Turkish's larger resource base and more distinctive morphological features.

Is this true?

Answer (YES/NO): NO